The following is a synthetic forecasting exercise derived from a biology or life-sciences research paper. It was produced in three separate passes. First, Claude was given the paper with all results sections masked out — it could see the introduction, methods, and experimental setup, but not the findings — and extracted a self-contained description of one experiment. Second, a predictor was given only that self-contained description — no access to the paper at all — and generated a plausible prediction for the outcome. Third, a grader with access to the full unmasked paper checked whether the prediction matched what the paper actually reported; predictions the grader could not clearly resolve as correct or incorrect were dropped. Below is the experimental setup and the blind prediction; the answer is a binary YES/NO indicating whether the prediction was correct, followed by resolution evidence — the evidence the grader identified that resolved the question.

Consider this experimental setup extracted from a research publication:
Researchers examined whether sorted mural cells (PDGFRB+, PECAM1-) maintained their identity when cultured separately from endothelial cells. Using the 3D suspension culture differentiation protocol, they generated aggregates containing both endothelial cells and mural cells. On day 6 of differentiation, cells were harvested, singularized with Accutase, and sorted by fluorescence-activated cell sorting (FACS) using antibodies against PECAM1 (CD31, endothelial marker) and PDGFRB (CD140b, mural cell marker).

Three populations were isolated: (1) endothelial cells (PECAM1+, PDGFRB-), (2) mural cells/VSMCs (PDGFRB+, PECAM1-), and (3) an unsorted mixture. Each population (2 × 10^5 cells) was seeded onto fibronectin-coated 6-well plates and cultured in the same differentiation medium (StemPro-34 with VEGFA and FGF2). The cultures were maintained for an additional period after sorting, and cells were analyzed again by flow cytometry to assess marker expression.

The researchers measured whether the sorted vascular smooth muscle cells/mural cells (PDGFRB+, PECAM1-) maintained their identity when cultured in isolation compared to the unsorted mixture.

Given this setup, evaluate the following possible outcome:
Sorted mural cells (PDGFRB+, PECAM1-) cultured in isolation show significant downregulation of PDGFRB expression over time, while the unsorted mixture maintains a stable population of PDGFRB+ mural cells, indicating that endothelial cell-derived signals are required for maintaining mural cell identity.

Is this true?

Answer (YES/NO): NO